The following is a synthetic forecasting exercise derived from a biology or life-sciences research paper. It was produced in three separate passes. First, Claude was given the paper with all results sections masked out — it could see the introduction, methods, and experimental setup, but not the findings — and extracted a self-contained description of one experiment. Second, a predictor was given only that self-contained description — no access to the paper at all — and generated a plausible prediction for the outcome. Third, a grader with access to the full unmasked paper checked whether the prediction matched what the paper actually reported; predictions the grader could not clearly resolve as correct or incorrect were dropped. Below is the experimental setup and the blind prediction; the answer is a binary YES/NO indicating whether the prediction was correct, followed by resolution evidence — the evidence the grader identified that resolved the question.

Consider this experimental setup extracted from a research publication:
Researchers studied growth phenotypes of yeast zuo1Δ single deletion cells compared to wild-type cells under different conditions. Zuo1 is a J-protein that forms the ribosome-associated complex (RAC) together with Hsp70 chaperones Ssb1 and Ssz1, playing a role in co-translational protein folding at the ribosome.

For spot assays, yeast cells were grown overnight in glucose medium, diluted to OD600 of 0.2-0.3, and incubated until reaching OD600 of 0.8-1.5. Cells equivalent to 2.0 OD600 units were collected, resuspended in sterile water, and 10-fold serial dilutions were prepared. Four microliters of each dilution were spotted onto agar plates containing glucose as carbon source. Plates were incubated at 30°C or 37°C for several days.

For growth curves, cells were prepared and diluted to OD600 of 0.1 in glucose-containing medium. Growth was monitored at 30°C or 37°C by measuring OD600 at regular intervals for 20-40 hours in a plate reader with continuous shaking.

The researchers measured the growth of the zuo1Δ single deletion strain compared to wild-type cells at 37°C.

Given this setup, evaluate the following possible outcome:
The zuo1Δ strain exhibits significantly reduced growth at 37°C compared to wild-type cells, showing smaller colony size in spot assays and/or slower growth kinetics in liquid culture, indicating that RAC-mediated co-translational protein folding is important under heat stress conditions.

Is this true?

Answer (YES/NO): NO